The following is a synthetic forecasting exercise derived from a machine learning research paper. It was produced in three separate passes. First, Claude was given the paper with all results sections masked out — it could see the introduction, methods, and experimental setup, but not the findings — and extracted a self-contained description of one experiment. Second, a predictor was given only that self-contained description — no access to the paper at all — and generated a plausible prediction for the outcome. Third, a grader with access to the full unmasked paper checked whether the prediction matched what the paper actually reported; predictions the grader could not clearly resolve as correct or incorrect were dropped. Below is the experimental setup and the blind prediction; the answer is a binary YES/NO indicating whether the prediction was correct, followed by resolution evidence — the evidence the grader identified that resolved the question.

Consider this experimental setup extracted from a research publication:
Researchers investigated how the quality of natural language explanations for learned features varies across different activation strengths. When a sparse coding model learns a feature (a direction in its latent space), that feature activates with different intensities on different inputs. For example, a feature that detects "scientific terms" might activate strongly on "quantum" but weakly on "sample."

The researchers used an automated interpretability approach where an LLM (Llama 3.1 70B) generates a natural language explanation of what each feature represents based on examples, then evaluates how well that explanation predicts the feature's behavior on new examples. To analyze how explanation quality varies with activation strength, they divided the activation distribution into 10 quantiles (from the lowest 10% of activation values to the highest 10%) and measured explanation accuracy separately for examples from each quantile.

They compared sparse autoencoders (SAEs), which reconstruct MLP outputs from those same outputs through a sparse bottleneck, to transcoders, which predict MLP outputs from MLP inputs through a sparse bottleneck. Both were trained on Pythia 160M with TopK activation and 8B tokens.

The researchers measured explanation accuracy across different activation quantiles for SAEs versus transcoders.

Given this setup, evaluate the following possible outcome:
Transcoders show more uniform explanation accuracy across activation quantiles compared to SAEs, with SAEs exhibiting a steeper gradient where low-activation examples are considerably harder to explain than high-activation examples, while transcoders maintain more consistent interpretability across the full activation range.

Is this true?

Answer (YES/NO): YES